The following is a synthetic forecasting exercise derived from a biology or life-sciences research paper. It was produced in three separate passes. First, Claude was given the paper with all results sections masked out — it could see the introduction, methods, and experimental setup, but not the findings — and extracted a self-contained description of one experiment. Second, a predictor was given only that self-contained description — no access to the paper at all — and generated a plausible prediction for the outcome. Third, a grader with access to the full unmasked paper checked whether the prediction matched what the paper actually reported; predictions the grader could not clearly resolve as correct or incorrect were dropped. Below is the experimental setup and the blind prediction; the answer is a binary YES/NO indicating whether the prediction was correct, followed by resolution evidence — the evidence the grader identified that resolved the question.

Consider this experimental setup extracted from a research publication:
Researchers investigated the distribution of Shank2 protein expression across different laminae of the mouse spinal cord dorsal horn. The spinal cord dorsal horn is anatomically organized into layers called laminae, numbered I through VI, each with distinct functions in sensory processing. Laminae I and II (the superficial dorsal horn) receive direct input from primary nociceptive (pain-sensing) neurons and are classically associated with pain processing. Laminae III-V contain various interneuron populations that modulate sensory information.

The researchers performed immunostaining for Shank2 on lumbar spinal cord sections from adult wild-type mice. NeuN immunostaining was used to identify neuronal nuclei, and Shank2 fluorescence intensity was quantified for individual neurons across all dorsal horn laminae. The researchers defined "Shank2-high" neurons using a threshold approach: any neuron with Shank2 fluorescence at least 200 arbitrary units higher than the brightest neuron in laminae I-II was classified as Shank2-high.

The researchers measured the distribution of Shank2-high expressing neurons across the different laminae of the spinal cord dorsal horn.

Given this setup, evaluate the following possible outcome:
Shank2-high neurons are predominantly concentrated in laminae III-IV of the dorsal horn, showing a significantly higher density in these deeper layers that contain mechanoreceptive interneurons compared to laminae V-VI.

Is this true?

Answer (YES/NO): NO